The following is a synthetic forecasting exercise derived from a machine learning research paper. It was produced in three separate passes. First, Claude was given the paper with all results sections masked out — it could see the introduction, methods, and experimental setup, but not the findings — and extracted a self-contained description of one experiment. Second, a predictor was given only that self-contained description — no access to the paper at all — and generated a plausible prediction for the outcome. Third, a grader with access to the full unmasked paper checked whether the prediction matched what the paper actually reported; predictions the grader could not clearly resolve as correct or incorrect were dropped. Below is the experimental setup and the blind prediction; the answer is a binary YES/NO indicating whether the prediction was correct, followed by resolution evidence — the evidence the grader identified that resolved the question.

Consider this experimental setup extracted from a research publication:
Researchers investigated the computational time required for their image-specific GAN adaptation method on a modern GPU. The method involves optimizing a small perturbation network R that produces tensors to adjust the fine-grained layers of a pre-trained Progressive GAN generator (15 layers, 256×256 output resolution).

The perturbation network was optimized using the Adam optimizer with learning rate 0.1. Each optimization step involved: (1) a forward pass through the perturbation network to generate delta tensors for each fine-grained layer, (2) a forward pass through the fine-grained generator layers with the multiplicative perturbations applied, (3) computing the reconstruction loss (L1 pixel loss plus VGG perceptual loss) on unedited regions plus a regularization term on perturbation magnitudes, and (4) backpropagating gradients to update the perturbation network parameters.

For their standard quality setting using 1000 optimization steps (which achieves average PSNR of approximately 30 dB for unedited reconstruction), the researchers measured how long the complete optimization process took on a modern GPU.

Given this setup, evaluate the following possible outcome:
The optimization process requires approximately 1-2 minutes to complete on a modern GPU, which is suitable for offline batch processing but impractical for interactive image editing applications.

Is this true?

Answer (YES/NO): NO